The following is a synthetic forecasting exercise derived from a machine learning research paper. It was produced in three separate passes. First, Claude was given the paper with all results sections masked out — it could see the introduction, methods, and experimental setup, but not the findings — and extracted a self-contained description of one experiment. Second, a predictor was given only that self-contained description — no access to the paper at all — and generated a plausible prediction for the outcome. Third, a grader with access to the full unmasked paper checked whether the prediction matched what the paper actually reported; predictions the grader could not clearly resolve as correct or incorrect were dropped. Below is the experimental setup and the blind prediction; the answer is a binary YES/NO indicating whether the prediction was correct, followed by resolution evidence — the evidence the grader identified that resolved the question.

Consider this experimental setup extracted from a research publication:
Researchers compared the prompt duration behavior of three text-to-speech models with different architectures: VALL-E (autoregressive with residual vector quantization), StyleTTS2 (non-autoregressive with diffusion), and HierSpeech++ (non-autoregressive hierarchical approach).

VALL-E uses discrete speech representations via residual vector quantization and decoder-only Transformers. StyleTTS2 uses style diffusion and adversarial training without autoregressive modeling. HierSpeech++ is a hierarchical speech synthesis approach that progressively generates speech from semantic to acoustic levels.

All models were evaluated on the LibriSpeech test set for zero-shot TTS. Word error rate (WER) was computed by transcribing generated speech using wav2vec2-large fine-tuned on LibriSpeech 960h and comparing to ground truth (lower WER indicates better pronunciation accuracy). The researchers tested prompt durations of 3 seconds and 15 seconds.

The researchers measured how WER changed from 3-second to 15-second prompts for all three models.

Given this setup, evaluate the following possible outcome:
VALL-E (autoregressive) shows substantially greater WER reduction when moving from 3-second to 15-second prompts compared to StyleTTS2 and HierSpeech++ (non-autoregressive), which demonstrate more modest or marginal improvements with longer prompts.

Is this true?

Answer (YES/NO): NO